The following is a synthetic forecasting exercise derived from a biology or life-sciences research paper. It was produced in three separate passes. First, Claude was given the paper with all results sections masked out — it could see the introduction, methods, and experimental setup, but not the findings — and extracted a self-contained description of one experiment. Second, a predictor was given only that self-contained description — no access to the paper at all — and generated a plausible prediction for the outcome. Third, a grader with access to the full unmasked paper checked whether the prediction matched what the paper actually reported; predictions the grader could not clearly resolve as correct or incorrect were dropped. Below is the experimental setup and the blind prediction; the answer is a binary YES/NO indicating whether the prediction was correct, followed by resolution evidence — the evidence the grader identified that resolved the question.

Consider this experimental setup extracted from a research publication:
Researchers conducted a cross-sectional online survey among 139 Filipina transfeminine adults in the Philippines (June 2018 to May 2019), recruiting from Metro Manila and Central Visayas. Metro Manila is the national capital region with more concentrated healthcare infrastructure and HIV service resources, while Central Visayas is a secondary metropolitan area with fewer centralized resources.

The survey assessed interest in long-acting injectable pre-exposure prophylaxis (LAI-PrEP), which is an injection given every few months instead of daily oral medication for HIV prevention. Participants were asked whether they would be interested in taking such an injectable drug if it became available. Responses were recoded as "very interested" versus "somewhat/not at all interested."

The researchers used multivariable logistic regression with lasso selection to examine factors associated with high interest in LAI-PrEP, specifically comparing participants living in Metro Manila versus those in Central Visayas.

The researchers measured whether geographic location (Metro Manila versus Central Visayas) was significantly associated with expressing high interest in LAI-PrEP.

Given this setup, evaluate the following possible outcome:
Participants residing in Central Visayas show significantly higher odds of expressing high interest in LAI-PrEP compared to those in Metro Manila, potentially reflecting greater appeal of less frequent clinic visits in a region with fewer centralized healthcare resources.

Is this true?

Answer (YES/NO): YES